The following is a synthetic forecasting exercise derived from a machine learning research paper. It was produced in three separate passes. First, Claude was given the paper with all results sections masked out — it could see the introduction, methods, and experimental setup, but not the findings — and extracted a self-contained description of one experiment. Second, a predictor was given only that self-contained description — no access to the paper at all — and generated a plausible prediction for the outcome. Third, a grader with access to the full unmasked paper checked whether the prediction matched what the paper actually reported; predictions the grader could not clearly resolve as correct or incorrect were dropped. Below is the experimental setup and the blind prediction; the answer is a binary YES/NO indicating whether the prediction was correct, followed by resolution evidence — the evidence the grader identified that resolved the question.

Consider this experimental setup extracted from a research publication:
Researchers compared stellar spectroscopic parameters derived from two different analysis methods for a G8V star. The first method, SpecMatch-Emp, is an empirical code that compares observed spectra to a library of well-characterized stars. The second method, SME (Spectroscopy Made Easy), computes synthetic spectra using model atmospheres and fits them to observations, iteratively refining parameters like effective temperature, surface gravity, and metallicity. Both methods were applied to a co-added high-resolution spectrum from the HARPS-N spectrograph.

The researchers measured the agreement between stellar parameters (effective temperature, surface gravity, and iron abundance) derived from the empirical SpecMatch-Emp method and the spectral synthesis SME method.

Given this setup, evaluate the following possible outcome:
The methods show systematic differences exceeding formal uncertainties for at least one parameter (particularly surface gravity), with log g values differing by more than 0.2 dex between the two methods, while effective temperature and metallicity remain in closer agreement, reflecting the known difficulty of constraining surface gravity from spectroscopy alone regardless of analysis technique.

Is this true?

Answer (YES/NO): NO